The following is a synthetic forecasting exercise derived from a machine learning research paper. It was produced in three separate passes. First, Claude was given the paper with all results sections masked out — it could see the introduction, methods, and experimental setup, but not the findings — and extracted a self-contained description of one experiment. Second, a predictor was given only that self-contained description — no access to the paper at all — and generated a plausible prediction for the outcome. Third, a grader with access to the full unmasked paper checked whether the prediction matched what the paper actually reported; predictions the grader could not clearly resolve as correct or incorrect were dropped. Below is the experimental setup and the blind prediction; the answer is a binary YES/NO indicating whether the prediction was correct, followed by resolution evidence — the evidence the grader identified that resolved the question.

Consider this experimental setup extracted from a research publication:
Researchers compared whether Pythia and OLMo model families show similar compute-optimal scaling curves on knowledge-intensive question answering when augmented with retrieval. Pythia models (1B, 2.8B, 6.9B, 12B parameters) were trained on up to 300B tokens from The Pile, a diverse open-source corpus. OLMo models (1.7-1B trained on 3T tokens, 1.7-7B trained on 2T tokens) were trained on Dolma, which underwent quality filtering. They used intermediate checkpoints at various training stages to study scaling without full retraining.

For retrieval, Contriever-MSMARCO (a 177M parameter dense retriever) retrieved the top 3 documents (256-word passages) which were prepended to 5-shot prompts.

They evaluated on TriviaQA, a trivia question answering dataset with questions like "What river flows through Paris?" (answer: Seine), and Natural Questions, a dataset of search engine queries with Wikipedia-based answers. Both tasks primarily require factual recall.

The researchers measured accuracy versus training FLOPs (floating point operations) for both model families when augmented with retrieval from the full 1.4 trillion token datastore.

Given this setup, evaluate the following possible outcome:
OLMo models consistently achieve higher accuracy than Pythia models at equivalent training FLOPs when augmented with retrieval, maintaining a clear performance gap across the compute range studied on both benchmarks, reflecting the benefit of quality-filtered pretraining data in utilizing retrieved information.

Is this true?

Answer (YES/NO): NO